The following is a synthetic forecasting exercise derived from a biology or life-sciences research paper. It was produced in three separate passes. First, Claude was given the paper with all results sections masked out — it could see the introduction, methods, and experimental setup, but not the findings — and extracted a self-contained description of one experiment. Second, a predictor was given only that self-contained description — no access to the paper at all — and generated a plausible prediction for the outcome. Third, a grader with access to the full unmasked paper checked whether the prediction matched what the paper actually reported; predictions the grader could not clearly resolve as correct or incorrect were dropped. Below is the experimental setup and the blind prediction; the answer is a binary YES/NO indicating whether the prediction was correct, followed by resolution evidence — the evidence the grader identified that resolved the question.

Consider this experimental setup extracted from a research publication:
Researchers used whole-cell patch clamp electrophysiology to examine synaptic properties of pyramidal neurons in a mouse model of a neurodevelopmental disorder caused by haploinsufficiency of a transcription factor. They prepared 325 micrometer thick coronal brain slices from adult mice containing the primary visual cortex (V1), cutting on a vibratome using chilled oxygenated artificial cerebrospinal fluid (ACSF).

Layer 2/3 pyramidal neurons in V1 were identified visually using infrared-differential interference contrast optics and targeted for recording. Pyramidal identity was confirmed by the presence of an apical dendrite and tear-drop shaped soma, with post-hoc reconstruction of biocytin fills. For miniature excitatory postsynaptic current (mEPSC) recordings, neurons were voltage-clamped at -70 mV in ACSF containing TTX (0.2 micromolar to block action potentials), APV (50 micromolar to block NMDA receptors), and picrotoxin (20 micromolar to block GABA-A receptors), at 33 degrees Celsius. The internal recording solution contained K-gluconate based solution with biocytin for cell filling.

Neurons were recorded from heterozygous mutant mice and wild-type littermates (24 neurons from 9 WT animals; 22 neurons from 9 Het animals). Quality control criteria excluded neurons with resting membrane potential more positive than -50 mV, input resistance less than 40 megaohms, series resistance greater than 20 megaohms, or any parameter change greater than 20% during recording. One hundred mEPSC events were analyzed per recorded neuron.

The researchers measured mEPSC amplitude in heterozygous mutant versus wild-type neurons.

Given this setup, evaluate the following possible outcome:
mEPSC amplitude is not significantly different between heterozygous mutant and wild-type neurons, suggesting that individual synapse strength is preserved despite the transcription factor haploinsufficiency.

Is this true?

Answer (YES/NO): NO